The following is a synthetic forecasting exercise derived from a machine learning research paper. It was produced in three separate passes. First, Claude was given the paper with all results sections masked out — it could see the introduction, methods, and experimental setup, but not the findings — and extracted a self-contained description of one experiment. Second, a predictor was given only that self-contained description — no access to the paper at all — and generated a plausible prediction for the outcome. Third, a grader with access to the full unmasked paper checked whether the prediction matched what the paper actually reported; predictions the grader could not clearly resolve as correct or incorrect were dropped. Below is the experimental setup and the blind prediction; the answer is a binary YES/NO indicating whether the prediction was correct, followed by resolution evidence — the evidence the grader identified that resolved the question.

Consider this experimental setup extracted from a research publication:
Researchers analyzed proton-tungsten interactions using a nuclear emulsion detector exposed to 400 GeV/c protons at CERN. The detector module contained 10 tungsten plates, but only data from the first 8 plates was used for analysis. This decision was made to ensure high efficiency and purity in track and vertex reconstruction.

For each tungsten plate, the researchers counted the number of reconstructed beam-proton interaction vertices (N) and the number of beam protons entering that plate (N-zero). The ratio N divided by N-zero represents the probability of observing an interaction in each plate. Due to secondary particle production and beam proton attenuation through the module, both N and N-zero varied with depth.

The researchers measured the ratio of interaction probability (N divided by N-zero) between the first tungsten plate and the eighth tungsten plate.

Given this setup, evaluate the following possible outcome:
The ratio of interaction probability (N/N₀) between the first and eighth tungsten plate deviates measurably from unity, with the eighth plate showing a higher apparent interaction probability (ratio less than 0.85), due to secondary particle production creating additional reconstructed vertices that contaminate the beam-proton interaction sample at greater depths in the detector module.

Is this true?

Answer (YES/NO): NO